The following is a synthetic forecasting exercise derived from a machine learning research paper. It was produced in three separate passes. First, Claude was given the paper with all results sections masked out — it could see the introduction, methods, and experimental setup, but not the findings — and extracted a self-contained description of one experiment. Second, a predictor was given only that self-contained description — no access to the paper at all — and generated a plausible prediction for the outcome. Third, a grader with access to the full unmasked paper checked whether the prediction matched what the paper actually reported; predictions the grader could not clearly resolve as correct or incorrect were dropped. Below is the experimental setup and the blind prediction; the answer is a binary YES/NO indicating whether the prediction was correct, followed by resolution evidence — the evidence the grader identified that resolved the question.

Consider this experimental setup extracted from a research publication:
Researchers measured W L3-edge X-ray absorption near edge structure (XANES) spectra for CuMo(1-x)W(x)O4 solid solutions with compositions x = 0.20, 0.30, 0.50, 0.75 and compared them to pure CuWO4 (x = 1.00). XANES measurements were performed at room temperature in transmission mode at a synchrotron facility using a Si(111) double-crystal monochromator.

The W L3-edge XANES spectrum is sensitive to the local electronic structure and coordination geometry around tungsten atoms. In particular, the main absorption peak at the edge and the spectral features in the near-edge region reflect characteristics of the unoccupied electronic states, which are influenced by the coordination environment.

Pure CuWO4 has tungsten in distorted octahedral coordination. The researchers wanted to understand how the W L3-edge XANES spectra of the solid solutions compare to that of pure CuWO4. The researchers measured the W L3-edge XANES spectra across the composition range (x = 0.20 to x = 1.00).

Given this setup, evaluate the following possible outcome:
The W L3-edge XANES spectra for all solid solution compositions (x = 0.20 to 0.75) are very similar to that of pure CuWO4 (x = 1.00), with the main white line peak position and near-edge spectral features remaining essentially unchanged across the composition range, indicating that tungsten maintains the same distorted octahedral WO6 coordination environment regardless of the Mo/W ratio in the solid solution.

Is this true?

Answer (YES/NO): NO